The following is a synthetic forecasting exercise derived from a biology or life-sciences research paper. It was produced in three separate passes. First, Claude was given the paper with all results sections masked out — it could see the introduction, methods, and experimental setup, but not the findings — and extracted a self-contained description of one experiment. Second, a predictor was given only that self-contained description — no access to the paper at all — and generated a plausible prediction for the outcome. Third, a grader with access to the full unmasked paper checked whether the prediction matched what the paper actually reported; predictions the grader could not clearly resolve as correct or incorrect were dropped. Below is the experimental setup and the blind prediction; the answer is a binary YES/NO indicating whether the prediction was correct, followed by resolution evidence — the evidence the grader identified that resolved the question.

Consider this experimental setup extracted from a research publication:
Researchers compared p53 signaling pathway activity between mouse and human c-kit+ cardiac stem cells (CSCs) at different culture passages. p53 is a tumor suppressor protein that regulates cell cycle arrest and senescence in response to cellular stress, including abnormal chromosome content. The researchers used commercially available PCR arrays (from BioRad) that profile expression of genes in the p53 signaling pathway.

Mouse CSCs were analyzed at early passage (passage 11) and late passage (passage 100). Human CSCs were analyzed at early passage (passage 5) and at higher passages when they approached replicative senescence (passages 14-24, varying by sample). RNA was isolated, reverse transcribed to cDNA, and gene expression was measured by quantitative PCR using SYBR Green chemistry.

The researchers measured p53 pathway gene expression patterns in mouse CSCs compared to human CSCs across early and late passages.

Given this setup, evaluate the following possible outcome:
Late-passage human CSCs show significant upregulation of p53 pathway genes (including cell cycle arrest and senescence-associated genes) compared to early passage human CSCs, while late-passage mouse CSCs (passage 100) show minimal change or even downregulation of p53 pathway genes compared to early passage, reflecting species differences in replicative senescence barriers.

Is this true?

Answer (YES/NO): NO